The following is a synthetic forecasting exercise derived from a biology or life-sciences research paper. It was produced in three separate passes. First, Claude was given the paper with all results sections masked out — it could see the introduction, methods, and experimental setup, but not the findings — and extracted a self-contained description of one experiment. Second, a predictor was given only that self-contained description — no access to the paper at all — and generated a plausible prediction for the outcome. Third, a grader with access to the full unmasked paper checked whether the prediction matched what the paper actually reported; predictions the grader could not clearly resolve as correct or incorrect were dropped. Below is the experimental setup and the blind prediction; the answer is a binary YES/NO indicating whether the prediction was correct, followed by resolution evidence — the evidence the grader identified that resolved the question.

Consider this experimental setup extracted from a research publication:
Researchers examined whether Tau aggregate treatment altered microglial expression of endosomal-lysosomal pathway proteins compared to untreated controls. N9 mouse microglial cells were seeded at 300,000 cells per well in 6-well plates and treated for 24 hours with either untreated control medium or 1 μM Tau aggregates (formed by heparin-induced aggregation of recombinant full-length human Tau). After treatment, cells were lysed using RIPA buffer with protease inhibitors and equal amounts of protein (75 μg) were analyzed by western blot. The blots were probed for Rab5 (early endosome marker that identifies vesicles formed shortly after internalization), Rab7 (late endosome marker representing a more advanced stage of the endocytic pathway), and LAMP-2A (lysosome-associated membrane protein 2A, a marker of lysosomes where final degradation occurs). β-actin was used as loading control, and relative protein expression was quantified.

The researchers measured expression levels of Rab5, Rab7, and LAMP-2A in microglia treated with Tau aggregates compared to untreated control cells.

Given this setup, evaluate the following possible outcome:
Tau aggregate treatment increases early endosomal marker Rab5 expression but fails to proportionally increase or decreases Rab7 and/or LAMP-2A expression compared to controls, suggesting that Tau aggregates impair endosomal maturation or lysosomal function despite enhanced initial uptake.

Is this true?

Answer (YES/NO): NO